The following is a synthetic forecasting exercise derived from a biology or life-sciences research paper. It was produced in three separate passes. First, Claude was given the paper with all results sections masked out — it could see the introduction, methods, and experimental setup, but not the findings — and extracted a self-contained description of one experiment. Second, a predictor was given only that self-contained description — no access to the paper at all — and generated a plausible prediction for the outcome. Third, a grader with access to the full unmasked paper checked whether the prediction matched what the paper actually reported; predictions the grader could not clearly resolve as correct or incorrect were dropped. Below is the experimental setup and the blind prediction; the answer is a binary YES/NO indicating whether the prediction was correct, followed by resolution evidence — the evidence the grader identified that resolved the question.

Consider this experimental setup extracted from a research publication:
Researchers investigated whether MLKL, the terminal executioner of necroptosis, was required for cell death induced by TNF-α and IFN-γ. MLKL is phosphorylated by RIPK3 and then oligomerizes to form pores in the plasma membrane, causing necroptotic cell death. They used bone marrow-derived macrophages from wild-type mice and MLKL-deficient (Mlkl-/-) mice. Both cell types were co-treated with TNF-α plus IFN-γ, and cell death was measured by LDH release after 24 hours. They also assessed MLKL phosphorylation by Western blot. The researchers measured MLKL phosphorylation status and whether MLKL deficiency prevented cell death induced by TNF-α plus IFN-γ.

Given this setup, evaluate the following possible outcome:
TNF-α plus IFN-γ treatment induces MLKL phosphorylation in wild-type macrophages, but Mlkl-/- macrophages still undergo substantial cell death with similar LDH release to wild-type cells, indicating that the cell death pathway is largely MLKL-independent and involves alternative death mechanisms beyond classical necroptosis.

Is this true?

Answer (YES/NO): YES